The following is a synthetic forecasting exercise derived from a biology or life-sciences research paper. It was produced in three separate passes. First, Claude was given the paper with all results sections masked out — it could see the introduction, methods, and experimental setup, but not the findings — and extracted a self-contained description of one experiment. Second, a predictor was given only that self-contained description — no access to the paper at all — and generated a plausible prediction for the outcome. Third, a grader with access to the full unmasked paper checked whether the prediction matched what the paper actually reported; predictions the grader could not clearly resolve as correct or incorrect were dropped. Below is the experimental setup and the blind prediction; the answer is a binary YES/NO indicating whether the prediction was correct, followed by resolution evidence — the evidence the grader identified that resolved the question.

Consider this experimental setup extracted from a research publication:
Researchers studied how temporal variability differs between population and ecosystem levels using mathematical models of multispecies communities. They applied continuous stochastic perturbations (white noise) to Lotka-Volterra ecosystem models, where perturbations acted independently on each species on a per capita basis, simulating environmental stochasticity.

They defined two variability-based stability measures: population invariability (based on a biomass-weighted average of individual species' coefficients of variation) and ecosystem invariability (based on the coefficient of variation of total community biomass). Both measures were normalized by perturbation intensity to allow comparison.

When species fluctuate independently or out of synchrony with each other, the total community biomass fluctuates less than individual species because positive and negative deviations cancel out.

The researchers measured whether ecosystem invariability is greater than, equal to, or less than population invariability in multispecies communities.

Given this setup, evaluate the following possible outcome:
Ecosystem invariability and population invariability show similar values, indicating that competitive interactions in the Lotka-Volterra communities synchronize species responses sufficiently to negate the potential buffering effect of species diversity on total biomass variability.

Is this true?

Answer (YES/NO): NO